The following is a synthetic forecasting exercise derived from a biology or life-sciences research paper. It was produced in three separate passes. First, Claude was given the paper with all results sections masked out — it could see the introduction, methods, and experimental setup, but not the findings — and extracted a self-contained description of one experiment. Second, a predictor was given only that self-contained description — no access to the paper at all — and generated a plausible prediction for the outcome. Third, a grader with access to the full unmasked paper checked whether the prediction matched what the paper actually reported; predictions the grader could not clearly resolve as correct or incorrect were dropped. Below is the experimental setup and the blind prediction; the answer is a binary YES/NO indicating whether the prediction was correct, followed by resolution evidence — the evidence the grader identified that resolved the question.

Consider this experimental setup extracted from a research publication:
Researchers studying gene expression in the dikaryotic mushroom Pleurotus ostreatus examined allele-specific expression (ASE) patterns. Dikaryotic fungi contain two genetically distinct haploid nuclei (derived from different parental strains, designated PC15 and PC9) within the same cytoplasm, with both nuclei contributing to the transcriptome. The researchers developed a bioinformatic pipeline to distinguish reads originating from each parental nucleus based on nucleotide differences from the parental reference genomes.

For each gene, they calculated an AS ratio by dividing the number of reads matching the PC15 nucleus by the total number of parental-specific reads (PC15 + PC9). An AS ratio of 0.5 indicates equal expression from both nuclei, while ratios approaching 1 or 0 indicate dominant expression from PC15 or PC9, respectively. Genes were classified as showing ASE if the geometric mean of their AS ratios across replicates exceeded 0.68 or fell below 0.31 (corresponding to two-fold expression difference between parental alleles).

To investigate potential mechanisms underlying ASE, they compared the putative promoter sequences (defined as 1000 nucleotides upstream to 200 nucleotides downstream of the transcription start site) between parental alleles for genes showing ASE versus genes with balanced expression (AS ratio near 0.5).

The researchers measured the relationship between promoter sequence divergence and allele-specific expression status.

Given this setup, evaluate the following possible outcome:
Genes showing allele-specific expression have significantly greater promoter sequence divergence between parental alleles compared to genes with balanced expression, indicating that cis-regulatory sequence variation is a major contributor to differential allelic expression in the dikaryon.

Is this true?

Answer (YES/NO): YES